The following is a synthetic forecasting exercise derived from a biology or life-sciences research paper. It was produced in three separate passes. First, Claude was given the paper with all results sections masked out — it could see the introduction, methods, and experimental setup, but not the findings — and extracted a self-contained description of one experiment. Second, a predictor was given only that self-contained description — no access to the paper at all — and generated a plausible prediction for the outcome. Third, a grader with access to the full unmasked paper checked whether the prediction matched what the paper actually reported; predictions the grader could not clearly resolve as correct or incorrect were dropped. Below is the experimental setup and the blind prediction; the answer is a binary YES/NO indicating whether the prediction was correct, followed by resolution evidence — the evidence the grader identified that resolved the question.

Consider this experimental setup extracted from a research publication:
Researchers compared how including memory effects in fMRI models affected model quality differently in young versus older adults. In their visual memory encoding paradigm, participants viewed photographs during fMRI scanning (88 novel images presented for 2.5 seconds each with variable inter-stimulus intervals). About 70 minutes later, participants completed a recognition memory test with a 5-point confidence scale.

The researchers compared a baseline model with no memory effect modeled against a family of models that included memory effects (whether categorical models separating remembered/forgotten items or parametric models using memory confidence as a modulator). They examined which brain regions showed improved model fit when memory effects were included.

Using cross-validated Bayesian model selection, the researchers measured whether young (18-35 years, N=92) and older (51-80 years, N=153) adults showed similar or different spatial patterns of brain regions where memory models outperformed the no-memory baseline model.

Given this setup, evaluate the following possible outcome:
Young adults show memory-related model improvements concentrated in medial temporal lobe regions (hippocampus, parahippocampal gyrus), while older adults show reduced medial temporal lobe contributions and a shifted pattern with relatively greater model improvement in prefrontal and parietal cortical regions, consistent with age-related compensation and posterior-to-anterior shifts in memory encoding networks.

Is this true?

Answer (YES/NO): NO